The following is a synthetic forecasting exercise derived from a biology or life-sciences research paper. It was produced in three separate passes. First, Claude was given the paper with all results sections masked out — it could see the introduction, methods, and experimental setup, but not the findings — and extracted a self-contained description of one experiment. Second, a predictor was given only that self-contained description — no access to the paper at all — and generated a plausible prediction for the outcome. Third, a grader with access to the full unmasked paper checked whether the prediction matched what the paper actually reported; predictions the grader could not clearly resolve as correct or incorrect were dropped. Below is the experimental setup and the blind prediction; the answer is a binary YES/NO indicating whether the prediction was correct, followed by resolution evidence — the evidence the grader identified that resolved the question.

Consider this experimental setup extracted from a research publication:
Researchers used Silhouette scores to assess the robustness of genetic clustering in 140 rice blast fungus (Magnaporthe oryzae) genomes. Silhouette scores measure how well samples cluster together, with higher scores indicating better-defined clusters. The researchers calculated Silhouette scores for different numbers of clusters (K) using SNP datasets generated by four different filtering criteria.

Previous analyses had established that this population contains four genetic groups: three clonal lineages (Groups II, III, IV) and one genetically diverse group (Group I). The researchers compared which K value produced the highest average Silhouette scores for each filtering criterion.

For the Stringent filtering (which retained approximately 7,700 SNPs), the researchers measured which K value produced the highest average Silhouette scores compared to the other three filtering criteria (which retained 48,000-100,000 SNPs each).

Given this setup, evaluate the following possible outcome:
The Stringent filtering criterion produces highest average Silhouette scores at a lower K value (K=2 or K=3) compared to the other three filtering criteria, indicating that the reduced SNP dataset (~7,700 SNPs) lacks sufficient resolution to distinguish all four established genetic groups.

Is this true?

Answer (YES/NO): YES